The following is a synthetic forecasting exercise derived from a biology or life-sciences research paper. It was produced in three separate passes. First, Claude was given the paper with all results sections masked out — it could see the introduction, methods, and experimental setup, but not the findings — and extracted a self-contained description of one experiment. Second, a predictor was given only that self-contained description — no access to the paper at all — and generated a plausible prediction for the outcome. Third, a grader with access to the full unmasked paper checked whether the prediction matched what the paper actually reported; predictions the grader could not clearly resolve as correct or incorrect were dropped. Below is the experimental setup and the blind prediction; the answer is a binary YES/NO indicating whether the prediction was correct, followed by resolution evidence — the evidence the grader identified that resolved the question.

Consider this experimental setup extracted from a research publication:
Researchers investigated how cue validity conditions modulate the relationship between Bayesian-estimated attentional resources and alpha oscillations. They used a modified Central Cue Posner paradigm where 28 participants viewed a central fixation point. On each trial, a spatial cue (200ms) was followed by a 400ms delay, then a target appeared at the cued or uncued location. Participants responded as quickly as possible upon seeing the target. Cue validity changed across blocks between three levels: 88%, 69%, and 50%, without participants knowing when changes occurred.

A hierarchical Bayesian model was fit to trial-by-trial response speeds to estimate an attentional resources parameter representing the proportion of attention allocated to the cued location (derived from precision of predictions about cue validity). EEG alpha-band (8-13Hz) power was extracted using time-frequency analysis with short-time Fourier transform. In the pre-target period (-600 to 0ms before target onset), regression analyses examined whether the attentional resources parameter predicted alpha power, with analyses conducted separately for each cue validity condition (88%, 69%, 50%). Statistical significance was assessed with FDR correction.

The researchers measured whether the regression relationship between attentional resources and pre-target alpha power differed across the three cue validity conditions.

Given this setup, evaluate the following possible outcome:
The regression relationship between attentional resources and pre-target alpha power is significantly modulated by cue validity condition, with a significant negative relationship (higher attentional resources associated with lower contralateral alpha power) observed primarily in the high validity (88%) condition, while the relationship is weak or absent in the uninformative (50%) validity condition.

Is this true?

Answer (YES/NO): NO